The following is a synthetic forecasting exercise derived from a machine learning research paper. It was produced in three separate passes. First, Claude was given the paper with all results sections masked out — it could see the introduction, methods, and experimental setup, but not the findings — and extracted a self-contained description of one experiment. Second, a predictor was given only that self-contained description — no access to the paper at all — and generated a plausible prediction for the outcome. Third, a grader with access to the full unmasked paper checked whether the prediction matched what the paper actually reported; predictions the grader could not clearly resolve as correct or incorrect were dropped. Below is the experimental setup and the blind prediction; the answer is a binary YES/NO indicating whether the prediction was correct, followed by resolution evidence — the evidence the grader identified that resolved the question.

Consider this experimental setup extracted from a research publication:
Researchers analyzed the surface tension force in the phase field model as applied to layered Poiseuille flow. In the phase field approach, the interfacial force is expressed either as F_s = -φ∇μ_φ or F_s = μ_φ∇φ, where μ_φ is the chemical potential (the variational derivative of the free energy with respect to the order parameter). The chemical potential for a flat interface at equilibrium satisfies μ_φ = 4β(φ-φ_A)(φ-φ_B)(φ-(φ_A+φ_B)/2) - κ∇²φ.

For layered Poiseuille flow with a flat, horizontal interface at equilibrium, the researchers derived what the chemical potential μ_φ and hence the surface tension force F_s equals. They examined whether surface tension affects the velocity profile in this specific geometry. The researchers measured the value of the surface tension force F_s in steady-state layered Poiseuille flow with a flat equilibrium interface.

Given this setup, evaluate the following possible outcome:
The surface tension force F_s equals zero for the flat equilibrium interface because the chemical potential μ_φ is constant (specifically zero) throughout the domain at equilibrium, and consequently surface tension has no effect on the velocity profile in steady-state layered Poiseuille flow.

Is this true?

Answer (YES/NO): YES